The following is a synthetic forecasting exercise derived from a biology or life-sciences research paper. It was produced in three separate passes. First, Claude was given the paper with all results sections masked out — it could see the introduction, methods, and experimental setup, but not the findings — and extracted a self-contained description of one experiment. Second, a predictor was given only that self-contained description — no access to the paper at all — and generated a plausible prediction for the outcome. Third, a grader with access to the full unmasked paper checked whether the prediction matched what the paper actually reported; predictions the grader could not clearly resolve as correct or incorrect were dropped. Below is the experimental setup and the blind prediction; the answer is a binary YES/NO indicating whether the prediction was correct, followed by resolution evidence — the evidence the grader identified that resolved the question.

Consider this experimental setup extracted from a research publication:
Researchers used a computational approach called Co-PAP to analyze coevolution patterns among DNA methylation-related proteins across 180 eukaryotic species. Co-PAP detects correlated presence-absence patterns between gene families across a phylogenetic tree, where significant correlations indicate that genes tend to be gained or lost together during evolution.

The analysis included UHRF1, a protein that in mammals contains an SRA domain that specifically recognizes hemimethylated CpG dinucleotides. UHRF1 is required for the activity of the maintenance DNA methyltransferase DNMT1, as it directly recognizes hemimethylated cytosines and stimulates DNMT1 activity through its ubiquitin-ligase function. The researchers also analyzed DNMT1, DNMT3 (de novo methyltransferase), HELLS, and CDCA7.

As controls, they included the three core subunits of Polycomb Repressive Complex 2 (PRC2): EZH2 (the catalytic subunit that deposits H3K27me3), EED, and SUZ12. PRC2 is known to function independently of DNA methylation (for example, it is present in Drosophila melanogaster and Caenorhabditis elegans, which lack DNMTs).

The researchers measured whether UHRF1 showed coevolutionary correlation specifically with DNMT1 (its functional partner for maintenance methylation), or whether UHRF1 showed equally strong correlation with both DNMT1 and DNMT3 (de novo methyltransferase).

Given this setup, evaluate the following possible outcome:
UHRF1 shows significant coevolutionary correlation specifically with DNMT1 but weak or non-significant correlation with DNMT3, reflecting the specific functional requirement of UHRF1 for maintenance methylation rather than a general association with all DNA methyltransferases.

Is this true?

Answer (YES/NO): YES